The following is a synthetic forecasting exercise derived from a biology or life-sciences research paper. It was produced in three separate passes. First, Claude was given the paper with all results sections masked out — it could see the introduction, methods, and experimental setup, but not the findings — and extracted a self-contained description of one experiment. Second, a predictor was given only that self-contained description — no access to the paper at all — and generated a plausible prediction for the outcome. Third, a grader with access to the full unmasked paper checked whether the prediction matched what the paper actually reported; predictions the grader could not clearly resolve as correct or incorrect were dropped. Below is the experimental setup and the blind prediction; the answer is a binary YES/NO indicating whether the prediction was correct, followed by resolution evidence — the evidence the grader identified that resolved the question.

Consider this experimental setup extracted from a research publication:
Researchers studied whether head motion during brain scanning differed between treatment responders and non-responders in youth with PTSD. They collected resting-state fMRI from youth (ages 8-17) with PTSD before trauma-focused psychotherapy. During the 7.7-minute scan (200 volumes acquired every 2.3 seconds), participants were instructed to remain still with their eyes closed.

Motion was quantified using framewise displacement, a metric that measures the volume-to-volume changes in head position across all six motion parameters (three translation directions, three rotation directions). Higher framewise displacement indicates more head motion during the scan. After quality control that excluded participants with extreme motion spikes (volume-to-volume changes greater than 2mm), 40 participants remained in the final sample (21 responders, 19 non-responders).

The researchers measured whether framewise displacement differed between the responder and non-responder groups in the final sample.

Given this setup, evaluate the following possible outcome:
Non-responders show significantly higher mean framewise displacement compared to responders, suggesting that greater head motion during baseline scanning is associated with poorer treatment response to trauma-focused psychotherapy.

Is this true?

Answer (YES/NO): NO